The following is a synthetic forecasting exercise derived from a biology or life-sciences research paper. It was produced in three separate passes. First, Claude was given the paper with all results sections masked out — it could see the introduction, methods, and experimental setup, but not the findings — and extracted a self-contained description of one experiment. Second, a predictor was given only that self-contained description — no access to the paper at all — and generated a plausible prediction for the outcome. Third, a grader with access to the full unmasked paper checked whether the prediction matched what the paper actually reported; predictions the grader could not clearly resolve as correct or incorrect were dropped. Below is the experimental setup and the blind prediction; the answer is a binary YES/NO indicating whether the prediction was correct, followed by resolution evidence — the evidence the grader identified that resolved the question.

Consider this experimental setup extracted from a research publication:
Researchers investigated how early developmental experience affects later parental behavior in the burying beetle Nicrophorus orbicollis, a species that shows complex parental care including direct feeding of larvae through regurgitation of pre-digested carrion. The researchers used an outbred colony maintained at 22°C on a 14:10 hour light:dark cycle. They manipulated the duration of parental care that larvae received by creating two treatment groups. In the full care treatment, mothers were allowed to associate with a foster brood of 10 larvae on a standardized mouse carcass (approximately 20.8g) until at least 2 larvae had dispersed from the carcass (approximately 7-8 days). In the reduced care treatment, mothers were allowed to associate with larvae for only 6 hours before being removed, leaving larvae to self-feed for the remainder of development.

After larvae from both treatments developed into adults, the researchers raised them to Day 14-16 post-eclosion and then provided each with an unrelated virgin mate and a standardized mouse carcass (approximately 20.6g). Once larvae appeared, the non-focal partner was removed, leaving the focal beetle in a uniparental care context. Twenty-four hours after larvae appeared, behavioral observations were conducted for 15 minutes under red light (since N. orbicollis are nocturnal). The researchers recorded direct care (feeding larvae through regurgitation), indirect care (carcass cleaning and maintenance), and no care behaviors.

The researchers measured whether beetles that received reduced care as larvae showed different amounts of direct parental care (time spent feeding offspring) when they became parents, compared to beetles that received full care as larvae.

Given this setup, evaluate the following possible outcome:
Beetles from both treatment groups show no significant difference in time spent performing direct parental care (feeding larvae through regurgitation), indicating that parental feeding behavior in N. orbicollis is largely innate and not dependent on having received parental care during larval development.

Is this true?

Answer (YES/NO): NO